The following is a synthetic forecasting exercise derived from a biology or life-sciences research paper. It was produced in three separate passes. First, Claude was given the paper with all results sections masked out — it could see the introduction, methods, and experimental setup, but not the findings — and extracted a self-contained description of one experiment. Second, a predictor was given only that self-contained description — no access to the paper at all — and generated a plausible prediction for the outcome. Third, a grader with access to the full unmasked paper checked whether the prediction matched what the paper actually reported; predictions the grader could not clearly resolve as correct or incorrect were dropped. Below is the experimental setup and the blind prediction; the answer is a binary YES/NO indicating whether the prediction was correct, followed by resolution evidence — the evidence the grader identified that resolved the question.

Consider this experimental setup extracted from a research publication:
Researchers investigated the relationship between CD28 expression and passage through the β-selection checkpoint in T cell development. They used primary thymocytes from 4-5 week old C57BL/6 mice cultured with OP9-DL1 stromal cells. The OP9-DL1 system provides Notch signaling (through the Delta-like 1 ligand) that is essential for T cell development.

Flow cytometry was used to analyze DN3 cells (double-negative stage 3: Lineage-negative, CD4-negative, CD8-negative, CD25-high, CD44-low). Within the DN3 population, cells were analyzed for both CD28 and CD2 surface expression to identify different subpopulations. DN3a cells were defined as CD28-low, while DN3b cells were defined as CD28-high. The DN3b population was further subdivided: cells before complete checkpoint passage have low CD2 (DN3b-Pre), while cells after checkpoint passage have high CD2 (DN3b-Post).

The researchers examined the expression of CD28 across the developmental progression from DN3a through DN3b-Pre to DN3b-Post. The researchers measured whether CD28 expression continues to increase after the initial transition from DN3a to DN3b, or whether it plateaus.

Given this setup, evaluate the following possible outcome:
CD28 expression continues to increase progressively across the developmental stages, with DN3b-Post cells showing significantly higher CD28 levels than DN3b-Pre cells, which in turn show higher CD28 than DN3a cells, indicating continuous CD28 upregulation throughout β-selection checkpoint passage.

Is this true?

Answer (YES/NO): NO